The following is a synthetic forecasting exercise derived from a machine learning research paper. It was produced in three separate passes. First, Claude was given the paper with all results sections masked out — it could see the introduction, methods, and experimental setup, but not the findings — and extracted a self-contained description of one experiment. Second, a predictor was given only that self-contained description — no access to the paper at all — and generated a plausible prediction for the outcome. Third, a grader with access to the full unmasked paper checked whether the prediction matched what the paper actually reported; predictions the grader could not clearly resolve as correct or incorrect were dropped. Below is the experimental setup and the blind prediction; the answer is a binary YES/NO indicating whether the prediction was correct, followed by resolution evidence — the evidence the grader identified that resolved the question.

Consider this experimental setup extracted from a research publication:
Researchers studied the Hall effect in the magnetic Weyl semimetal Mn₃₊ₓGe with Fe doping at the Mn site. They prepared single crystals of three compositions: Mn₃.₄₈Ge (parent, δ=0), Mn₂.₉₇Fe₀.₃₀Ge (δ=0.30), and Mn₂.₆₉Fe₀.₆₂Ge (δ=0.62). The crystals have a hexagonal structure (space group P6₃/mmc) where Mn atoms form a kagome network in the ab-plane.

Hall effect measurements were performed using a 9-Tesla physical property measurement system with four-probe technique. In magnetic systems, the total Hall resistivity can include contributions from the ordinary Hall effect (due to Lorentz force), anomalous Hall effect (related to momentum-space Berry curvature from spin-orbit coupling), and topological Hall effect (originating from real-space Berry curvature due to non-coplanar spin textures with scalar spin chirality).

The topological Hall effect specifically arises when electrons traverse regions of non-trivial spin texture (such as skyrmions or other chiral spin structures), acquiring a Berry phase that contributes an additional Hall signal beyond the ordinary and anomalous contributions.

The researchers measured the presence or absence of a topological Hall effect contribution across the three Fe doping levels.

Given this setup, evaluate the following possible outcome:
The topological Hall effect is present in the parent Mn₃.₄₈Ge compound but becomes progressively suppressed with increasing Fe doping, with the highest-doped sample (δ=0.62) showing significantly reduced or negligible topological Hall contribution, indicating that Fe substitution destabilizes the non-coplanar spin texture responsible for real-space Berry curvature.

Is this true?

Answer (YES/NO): NO